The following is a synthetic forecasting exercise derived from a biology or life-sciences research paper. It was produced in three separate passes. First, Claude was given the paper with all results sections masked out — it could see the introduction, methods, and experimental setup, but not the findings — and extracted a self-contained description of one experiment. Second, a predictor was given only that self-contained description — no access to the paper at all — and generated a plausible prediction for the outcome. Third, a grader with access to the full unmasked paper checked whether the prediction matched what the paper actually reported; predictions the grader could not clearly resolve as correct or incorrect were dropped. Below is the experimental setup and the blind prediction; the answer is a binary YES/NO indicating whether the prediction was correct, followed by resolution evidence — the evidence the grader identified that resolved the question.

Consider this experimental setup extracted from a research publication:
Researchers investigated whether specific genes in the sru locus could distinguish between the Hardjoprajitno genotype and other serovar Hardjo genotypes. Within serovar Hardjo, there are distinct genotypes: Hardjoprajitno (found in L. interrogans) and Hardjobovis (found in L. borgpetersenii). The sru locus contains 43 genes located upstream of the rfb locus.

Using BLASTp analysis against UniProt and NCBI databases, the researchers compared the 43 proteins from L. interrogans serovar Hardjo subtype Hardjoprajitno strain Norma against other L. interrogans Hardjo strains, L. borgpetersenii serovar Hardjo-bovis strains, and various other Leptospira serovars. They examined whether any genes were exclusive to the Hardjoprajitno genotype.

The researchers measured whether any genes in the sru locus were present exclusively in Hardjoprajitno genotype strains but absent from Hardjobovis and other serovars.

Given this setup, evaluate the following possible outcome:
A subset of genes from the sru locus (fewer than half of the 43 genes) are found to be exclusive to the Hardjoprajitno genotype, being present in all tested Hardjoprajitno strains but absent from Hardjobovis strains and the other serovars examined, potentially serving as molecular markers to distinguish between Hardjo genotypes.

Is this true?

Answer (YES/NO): NO